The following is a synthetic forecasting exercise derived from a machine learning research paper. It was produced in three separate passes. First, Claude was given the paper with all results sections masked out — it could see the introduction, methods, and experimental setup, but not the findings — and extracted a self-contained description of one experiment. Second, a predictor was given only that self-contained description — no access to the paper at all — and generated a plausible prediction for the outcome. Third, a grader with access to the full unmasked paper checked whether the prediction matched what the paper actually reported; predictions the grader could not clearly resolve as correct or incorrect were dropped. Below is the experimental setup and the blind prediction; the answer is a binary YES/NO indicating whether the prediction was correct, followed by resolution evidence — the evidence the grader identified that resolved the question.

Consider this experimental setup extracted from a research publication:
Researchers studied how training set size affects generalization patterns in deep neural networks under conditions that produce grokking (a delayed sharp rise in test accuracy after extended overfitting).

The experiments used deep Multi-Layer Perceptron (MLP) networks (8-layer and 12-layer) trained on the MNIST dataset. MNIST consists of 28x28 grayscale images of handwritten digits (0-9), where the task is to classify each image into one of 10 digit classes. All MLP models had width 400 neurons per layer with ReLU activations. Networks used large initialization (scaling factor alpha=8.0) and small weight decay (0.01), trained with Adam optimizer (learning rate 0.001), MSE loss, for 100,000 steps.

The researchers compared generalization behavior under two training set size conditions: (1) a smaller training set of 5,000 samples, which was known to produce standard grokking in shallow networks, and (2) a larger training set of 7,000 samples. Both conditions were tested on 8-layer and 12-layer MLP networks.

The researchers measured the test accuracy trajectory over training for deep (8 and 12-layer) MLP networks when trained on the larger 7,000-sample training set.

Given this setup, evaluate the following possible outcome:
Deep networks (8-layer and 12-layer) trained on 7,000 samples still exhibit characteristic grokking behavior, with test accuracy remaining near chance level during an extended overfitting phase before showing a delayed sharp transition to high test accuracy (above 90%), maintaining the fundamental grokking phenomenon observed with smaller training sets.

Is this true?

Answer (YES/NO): NO